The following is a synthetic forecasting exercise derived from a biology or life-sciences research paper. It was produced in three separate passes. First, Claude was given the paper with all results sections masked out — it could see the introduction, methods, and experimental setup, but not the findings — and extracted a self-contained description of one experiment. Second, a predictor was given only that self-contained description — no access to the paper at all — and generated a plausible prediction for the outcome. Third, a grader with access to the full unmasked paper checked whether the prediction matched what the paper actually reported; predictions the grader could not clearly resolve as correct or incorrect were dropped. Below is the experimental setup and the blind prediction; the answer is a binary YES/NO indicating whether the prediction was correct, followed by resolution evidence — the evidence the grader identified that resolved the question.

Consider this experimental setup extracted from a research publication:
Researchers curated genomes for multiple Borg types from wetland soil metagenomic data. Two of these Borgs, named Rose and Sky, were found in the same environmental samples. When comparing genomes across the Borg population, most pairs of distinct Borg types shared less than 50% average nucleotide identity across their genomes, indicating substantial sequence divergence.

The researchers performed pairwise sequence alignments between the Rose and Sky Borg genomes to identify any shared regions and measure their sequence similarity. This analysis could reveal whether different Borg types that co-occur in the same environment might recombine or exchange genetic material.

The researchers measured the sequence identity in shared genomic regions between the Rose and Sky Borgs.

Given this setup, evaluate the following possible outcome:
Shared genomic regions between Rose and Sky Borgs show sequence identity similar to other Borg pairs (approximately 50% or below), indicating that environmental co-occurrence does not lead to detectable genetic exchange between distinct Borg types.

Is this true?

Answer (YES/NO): NO